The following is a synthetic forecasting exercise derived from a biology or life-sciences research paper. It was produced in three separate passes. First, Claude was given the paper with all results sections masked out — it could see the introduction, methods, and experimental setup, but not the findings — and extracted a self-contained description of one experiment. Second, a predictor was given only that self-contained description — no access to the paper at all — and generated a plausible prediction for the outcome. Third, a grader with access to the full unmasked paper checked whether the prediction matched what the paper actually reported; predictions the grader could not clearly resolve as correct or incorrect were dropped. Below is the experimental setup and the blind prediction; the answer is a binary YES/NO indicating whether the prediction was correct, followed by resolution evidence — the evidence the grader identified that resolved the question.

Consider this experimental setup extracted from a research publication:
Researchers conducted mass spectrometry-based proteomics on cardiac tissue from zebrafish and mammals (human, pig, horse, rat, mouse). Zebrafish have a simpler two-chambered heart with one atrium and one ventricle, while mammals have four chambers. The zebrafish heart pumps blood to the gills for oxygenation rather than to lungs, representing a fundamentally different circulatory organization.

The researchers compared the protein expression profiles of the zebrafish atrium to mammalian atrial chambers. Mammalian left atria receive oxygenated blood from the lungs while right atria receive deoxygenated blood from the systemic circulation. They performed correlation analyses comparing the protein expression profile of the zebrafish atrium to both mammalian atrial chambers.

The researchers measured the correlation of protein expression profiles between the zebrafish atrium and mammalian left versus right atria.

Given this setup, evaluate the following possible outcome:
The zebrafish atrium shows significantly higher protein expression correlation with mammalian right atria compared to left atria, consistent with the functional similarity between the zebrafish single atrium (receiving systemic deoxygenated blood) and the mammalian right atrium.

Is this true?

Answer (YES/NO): YES